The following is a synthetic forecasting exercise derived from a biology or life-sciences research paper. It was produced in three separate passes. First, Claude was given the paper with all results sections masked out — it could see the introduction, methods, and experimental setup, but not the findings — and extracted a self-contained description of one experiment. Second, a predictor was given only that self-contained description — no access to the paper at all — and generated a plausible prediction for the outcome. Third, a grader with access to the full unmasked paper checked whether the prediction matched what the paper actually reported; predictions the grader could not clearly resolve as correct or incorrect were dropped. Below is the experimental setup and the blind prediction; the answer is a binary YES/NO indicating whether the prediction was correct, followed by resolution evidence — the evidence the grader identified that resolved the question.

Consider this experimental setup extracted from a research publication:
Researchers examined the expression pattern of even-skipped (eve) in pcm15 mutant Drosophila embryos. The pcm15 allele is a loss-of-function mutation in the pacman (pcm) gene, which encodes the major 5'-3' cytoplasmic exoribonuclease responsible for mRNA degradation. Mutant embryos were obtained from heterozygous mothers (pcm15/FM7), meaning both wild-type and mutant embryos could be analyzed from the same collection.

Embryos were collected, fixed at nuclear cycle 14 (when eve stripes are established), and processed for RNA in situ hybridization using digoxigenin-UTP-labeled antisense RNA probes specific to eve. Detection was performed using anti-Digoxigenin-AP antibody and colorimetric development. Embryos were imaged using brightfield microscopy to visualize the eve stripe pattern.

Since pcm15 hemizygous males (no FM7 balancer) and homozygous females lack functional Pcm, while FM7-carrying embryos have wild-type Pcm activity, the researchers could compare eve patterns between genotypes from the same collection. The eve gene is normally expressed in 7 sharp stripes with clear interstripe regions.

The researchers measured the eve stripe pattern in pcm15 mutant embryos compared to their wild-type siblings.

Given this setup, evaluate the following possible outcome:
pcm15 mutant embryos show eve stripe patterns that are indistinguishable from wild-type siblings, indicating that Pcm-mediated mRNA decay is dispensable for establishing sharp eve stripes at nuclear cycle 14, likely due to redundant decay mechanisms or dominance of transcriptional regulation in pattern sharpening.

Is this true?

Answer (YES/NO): YES